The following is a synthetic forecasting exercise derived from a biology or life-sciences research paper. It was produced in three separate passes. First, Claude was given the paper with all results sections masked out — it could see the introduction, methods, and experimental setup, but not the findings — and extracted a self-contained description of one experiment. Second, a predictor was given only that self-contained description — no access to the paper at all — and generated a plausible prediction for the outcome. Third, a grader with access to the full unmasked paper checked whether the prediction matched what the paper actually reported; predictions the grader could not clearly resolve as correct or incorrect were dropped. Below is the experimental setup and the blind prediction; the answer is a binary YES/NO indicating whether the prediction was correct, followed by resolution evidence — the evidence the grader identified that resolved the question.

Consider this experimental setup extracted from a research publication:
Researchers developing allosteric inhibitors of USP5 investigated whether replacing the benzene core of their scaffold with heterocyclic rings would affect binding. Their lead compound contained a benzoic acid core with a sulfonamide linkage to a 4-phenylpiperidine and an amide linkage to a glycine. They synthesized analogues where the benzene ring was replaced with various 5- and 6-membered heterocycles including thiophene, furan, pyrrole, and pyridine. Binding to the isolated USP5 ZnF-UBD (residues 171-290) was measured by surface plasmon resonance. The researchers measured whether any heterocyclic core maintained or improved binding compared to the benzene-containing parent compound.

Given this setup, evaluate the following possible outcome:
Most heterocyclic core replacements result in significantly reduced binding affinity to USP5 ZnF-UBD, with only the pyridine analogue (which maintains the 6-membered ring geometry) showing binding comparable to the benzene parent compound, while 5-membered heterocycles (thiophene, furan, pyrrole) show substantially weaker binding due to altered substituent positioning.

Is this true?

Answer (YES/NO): NO